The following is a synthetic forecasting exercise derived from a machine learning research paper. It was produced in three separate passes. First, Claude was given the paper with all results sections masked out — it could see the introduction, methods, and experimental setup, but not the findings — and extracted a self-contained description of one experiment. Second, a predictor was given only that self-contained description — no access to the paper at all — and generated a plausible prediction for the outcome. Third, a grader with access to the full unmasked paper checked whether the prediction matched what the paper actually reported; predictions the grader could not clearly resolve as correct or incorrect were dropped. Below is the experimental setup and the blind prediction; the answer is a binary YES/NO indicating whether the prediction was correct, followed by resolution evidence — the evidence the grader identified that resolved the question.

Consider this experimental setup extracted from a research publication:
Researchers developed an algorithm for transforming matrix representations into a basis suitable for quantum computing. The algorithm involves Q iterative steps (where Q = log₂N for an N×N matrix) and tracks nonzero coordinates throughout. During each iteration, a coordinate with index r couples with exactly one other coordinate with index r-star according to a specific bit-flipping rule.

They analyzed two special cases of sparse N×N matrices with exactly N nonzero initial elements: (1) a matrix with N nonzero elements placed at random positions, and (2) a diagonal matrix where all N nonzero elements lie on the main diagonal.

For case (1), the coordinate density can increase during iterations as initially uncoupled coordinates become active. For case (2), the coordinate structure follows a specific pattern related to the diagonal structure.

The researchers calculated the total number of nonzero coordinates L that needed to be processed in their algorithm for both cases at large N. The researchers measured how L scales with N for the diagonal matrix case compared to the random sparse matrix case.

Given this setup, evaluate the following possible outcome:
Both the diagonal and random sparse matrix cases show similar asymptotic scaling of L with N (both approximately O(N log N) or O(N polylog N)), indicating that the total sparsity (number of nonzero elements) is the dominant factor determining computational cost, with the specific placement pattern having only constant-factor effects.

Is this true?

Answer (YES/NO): NO